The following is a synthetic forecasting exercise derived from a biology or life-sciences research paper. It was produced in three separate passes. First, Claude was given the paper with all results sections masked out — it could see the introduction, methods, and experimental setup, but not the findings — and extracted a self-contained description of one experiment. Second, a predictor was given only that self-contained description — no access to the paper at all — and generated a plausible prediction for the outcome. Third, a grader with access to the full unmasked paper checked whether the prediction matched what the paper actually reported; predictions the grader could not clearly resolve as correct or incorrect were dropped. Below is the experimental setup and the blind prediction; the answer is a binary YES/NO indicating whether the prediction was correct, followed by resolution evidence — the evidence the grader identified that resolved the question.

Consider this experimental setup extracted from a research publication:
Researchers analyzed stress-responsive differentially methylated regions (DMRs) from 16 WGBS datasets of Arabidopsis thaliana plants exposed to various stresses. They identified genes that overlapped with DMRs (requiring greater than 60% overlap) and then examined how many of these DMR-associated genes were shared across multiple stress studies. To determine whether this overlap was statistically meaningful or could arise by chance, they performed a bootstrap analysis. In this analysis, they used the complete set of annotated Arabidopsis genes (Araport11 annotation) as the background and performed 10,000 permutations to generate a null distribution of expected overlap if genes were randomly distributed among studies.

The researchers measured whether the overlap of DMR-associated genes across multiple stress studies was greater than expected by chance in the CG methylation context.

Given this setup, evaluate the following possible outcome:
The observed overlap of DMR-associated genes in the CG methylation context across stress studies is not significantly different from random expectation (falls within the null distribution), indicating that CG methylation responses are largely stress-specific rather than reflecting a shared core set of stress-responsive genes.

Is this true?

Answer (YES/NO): NO